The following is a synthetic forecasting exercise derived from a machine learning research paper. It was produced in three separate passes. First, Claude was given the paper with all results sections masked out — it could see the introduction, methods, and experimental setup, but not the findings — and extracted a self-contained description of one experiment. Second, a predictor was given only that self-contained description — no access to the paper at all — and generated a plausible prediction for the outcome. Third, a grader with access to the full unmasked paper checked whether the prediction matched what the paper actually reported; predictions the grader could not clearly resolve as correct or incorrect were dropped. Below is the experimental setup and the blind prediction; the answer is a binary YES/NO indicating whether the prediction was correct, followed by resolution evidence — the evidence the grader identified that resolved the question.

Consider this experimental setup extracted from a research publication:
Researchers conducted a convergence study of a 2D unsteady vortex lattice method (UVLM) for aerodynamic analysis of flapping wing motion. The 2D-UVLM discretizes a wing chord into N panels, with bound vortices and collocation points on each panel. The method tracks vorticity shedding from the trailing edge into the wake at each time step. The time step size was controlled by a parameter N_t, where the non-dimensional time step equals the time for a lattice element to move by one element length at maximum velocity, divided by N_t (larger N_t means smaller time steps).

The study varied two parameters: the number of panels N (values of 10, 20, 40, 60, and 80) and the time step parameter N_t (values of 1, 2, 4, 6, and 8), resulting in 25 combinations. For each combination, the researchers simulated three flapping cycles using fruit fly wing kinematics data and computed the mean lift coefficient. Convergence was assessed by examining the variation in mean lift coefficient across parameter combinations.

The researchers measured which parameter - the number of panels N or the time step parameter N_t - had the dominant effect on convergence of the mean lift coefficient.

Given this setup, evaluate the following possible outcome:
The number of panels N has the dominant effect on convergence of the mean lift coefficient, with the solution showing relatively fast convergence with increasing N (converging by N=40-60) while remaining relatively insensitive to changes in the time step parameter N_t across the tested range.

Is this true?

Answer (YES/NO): NO